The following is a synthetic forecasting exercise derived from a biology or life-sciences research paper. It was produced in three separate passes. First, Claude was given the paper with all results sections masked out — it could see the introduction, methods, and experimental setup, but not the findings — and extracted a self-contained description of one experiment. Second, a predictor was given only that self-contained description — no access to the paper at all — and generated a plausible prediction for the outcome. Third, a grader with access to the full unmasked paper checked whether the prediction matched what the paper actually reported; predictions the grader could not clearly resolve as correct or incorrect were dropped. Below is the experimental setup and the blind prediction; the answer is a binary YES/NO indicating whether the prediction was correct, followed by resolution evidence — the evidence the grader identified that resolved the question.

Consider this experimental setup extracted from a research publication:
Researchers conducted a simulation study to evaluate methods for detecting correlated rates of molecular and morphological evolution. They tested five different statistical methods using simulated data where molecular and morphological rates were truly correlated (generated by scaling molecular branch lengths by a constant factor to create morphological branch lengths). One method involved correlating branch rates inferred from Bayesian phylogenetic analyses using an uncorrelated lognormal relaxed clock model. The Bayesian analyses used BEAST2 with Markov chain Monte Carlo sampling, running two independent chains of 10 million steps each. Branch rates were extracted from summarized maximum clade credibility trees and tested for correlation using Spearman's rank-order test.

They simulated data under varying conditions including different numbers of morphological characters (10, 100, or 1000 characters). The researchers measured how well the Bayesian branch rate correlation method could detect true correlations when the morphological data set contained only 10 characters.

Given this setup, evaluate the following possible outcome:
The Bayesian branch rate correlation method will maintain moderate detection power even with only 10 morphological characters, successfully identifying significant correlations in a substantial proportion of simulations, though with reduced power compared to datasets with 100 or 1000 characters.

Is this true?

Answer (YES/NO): NO